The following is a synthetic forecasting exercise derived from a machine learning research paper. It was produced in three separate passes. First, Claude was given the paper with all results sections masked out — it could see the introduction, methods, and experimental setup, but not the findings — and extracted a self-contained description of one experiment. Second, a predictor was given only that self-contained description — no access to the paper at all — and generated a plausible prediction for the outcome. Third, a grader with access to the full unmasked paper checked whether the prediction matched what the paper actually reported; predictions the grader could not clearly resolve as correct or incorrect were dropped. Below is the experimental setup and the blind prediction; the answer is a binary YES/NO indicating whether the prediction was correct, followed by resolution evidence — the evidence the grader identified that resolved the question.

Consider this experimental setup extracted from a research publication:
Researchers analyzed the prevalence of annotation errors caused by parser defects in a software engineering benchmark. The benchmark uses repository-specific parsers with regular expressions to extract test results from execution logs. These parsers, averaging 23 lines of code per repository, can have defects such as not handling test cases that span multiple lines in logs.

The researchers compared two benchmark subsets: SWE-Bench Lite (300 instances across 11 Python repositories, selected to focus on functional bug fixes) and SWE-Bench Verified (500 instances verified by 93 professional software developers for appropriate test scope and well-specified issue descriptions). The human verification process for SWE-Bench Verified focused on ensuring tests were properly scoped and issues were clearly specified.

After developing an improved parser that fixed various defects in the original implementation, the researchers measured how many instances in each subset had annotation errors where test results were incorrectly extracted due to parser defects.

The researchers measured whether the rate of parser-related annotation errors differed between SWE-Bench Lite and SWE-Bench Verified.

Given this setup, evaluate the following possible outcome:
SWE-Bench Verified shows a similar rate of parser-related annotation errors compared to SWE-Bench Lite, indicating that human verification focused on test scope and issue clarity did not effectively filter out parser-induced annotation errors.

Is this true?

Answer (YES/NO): YES